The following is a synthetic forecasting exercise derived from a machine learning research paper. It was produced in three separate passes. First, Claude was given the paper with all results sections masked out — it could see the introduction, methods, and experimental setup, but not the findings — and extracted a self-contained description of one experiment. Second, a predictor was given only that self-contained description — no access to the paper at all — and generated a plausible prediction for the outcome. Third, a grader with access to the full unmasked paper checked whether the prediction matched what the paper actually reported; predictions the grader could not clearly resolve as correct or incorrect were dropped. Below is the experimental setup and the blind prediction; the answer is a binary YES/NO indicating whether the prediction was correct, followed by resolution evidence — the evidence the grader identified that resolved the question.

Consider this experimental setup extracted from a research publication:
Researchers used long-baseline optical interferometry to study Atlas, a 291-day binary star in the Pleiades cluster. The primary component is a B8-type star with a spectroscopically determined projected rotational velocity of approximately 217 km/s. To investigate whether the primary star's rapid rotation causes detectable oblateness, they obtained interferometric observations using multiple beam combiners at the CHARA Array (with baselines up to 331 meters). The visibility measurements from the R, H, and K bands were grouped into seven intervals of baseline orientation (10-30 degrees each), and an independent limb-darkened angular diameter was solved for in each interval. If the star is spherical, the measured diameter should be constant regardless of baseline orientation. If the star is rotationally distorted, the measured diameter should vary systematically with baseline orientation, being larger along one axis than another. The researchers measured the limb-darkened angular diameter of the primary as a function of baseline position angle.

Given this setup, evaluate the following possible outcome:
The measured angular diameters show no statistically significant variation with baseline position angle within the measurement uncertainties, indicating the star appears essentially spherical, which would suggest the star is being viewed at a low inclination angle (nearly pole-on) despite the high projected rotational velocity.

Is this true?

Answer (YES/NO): NO